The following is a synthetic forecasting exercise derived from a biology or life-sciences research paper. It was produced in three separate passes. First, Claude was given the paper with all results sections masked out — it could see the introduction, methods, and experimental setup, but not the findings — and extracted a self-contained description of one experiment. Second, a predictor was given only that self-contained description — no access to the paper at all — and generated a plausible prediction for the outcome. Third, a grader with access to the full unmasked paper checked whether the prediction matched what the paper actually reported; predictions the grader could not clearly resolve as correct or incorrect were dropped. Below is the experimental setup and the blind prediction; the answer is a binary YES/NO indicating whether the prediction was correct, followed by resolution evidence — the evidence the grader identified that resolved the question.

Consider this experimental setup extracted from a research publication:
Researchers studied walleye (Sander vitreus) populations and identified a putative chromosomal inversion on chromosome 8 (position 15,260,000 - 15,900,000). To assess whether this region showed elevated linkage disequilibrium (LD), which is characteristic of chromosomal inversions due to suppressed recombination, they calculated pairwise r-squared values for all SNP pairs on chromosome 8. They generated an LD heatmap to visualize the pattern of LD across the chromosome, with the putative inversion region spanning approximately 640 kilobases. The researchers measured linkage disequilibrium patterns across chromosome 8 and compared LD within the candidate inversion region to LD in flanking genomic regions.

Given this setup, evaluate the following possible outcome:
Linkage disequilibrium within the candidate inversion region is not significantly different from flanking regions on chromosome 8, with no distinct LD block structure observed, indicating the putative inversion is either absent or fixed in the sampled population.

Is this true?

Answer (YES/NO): NO